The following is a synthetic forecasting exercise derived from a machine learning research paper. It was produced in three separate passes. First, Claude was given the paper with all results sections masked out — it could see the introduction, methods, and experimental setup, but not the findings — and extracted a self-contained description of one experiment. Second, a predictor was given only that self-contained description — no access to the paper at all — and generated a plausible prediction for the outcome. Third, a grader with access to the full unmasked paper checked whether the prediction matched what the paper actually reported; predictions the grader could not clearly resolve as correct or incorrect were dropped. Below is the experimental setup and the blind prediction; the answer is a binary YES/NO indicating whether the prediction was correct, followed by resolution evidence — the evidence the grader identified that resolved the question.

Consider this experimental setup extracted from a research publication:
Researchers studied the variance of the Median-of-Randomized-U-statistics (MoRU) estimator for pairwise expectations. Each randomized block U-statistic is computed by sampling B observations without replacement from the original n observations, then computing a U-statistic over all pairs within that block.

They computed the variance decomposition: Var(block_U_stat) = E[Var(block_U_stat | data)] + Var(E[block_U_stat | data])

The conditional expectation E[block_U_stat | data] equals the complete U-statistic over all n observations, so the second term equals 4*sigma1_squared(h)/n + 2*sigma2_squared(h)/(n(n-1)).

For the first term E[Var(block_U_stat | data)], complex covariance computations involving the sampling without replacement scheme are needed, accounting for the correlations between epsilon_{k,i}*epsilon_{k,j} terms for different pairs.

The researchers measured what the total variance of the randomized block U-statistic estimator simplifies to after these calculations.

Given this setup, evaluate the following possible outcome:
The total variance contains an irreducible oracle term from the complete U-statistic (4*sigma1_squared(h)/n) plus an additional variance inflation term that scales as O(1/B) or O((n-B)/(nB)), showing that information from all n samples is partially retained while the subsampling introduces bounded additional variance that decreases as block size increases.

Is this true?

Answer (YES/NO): NO